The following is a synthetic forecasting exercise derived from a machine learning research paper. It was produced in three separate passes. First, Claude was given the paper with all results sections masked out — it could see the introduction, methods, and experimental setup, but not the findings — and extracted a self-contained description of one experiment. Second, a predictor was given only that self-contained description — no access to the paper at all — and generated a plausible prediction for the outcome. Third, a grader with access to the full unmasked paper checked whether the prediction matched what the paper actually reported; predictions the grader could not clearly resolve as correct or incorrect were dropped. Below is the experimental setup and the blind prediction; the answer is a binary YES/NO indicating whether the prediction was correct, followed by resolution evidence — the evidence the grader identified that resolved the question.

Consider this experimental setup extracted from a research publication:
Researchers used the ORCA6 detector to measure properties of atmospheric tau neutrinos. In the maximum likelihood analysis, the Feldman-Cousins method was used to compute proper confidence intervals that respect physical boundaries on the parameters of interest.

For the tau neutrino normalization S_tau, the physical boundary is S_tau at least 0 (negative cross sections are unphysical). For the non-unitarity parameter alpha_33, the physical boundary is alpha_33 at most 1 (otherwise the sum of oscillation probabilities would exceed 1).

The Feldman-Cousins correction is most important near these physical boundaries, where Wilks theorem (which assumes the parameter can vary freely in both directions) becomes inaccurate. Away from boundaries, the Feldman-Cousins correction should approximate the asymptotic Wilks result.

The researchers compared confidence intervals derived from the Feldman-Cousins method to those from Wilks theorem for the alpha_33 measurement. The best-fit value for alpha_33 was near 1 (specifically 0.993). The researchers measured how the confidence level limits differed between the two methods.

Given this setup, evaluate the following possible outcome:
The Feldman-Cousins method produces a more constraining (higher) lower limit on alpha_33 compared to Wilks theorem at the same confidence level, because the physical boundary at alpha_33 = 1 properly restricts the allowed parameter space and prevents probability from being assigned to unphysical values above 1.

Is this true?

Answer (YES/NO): YES